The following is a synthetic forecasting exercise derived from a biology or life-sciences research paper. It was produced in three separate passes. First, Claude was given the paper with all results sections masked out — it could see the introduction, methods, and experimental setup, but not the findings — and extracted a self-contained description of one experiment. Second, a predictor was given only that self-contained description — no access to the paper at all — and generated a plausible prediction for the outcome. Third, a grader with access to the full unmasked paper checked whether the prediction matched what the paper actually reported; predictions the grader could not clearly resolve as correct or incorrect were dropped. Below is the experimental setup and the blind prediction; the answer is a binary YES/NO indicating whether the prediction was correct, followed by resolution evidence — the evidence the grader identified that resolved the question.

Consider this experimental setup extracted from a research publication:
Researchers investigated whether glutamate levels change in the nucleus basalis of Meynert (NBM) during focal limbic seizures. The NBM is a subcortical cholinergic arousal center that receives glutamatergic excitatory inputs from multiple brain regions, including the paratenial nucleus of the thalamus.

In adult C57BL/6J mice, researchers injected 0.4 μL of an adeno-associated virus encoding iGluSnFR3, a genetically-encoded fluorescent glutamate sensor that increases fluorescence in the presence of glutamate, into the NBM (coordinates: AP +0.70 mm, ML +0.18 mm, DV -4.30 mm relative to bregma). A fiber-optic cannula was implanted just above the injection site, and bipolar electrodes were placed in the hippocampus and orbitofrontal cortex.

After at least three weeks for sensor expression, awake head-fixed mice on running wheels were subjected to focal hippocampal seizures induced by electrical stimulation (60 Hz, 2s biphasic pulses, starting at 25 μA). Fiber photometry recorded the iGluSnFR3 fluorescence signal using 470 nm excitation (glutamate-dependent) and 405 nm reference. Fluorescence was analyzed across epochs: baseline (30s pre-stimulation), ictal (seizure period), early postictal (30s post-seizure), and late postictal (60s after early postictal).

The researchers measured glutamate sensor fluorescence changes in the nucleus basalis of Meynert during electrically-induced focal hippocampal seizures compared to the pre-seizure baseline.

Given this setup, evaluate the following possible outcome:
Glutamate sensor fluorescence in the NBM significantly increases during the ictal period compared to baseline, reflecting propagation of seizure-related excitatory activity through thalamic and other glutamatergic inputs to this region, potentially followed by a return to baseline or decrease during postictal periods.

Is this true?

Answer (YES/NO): NO